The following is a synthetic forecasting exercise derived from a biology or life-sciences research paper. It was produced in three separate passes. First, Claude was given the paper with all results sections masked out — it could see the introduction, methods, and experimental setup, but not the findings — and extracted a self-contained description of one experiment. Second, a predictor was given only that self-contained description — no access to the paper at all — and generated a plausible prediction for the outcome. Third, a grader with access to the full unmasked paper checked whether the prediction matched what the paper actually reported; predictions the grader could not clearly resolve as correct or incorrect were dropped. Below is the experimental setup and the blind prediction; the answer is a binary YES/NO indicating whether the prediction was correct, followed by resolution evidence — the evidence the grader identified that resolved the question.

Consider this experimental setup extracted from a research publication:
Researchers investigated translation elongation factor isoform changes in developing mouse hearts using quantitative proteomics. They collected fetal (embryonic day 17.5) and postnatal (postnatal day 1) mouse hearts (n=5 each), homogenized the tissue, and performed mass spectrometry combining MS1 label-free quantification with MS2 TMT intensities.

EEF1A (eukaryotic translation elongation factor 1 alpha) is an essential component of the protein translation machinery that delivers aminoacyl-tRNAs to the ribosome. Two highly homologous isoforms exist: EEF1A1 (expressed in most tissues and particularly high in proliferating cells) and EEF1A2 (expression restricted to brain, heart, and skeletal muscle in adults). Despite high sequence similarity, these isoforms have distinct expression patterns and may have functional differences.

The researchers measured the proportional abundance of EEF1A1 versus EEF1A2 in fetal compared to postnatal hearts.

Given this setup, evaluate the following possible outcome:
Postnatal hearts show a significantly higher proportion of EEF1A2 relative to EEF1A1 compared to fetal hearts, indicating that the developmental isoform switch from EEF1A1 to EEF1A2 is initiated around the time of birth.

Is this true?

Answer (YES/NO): YES